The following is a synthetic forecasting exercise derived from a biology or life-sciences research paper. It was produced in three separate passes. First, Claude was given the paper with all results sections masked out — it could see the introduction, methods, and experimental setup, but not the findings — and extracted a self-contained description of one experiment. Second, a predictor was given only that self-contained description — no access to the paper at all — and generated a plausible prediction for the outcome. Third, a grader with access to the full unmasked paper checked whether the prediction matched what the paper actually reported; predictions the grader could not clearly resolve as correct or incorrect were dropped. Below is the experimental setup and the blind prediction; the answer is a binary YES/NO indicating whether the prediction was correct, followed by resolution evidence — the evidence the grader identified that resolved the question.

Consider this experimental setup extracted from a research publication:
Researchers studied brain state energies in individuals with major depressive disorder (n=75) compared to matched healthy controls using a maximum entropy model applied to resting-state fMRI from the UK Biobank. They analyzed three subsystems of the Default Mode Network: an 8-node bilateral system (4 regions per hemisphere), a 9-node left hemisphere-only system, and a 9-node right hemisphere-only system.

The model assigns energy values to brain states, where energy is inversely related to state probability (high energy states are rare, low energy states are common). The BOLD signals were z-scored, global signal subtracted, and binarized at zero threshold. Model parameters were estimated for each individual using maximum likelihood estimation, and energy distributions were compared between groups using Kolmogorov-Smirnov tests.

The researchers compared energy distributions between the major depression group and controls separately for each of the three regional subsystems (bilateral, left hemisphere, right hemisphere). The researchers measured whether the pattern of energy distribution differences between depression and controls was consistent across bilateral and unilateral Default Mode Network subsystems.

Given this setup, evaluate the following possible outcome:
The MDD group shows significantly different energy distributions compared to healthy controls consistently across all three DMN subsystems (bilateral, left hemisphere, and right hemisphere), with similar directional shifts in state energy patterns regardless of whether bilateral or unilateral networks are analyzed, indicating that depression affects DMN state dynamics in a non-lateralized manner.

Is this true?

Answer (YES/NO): NO